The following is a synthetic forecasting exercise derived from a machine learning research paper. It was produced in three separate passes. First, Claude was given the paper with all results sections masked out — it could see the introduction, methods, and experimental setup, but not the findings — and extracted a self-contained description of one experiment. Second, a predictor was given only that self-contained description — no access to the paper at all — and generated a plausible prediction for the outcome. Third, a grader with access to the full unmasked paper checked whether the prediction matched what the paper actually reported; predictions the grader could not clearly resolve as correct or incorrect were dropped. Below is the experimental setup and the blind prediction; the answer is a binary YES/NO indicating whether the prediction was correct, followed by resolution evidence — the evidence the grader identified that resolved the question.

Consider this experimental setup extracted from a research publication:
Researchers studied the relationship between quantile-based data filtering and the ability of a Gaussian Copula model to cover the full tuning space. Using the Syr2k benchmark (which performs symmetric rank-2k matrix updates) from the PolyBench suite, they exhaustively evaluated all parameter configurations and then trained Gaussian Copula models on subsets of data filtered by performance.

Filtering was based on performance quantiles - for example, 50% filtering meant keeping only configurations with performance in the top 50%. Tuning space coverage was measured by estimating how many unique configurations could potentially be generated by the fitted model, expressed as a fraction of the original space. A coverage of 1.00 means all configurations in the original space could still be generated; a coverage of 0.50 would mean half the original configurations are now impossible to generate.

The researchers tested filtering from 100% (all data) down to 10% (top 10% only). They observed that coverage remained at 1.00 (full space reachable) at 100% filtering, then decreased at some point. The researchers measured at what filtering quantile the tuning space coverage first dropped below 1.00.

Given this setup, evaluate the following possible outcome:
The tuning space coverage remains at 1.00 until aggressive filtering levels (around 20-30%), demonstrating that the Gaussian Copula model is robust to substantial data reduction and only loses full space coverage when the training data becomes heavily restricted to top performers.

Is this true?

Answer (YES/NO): NO